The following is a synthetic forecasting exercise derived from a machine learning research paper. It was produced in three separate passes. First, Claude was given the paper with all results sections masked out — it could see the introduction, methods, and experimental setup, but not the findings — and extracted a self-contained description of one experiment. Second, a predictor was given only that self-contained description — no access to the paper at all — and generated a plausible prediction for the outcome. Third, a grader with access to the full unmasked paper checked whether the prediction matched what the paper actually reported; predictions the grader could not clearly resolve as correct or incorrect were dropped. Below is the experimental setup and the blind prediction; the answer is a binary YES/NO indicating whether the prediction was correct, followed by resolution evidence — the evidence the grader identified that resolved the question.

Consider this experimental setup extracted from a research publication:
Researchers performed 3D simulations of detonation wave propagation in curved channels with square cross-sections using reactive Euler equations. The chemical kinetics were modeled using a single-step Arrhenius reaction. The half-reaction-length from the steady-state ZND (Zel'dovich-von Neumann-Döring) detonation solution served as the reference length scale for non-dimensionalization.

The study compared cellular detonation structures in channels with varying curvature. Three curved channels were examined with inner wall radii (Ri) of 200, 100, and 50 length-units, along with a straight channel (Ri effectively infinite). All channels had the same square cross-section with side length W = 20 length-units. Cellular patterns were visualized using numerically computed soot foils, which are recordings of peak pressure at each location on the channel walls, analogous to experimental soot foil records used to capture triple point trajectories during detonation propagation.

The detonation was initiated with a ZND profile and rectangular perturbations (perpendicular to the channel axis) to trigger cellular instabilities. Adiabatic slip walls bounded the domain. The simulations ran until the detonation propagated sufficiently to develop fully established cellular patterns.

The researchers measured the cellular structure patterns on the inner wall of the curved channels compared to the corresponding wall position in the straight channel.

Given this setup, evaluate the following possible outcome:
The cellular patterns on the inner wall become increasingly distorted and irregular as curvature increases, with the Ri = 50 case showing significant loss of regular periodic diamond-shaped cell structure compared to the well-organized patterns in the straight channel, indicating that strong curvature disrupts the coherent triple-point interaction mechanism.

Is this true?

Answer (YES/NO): NO